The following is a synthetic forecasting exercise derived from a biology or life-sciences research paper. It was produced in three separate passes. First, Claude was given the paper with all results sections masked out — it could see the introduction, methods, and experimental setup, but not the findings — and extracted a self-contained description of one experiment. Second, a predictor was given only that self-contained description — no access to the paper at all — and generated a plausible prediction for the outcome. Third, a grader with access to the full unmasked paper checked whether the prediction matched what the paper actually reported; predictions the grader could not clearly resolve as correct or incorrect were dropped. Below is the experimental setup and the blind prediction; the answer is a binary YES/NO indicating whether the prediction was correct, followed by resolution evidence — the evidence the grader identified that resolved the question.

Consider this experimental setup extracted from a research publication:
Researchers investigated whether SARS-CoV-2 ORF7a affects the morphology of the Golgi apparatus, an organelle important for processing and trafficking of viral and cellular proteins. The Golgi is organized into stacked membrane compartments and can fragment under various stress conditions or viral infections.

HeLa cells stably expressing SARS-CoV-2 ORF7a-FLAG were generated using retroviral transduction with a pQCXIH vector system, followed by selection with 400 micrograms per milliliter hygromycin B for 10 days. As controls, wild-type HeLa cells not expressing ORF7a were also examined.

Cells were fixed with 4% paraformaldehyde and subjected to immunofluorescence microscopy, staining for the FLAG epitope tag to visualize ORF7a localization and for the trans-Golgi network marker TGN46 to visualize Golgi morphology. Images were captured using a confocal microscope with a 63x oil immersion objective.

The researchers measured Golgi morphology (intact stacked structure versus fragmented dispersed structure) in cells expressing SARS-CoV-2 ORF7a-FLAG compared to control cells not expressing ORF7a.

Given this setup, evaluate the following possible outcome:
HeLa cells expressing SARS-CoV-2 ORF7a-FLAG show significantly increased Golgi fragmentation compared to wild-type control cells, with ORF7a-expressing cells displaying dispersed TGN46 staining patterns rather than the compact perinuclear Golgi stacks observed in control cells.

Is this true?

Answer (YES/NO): YES